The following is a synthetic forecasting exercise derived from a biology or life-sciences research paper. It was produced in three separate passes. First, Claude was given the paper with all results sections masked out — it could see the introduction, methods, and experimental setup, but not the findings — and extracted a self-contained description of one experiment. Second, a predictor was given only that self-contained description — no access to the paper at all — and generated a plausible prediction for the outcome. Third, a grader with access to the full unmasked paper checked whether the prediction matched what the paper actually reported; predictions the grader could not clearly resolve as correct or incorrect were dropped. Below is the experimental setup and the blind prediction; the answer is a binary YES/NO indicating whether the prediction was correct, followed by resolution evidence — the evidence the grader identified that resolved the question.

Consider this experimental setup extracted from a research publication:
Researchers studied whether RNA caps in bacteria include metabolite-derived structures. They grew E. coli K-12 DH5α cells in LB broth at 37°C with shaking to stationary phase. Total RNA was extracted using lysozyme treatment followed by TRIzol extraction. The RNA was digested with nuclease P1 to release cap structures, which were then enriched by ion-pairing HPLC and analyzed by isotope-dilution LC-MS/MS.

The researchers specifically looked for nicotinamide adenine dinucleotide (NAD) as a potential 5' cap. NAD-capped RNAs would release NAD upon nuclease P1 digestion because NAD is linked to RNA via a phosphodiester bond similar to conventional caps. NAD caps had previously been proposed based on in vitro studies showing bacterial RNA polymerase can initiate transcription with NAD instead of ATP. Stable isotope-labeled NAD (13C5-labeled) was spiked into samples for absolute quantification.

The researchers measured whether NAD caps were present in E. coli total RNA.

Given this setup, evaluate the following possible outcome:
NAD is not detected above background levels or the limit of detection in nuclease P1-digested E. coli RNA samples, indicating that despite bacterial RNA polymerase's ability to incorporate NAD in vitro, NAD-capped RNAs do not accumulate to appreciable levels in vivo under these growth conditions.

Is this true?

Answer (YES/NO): NO